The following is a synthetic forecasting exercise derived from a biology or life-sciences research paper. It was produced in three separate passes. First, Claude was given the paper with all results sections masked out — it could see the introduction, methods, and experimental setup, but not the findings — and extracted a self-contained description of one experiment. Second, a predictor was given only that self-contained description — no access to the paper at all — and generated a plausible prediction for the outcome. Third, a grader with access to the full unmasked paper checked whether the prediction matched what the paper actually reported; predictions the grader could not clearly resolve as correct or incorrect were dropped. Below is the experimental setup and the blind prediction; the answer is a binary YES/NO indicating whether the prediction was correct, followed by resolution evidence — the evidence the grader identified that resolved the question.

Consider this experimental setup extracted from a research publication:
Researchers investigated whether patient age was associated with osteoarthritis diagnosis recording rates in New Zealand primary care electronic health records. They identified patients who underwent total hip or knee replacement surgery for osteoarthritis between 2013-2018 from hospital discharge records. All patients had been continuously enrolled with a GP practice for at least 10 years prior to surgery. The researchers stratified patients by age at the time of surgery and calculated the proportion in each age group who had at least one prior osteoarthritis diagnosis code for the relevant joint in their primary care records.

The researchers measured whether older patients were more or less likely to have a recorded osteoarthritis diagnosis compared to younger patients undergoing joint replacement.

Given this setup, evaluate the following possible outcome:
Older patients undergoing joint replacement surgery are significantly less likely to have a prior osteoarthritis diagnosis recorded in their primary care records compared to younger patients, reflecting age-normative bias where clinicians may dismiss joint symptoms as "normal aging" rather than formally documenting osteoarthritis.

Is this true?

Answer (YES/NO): NO